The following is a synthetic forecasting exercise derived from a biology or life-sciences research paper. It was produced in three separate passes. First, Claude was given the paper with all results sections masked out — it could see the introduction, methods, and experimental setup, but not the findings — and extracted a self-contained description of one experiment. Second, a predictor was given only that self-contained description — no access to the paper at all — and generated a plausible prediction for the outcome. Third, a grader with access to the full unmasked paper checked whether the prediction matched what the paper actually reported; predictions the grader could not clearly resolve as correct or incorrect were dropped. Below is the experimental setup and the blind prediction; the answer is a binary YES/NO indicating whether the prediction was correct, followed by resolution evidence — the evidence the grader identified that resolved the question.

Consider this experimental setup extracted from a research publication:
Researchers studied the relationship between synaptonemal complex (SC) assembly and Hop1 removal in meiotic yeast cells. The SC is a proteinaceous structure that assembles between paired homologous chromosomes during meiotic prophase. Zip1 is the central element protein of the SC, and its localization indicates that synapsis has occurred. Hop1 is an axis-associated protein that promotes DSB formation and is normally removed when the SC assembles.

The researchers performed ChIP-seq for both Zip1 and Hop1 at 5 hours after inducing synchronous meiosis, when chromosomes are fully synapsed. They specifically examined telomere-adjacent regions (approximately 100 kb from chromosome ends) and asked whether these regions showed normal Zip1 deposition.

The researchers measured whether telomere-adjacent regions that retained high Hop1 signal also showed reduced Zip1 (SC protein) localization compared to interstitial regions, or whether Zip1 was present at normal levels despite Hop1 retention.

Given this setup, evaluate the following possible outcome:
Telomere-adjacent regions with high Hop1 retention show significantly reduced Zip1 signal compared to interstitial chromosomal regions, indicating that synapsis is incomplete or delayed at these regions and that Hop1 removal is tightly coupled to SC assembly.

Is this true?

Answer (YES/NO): NO